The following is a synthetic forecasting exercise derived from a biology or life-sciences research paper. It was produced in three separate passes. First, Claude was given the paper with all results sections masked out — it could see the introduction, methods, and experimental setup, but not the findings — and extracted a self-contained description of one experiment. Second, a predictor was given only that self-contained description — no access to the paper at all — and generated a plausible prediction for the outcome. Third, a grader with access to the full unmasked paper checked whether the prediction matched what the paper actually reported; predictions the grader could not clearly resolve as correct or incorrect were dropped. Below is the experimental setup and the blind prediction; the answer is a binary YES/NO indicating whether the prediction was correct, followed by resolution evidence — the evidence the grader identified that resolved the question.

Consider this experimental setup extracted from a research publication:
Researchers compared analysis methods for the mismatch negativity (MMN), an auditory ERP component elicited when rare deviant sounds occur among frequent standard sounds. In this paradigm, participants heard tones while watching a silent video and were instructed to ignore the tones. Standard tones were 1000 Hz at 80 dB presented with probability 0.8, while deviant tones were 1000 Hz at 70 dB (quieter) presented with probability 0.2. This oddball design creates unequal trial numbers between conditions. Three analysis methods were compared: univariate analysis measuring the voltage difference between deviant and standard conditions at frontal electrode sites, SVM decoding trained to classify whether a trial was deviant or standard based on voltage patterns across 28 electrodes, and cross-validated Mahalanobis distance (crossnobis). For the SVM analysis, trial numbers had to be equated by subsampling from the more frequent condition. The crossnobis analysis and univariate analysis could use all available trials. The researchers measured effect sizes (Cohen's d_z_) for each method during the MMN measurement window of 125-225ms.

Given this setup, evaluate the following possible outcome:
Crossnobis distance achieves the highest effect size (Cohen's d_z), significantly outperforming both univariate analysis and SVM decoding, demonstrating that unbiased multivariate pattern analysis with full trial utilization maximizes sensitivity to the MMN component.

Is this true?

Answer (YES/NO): NO